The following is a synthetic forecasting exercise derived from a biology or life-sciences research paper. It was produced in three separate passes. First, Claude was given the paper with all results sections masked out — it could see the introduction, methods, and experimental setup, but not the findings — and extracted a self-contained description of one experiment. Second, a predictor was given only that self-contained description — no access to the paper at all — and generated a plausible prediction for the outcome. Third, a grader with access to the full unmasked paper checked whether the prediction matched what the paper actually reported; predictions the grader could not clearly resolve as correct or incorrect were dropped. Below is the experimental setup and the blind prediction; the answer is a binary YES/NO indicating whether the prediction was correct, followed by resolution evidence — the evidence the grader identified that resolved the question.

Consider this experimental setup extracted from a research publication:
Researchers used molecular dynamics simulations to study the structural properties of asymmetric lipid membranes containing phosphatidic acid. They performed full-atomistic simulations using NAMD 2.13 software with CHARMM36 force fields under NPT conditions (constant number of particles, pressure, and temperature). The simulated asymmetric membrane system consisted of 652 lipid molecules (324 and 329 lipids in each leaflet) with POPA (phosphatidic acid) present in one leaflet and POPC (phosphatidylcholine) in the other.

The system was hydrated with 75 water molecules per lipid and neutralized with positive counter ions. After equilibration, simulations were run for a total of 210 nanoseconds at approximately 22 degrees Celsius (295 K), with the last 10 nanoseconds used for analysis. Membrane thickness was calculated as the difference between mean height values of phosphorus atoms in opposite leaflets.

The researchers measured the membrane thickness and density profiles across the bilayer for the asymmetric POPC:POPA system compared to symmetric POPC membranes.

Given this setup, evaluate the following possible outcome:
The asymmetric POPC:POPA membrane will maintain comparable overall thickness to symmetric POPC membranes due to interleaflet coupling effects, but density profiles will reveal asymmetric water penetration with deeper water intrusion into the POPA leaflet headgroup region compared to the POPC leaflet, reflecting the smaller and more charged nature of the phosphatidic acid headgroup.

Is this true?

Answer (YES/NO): NO